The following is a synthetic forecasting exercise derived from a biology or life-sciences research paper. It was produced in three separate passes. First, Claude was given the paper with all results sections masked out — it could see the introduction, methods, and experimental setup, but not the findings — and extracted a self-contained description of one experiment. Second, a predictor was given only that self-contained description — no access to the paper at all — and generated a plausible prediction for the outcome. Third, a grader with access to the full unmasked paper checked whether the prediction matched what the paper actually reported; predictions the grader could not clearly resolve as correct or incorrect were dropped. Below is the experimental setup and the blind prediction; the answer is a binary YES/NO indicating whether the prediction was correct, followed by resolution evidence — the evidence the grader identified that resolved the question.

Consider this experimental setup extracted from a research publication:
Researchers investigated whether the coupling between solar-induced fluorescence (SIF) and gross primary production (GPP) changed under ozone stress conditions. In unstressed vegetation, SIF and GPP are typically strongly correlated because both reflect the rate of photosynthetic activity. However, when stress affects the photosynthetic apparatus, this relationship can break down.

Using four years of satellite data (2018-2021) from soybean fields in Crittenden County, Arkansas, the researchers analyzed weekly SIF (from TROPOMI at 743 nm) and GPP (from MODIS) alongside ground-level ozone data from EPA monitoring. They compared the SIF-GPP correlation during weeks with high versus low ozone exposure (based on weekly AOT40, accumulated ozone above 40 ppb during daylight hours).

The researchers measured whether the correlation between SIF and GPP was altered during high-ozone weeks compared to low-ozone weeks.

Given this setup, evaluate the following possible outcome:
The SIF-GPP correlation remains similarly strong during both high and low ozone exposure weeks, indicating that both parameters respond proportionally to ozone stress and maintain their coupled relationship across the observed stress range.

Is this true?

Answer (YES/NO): YES